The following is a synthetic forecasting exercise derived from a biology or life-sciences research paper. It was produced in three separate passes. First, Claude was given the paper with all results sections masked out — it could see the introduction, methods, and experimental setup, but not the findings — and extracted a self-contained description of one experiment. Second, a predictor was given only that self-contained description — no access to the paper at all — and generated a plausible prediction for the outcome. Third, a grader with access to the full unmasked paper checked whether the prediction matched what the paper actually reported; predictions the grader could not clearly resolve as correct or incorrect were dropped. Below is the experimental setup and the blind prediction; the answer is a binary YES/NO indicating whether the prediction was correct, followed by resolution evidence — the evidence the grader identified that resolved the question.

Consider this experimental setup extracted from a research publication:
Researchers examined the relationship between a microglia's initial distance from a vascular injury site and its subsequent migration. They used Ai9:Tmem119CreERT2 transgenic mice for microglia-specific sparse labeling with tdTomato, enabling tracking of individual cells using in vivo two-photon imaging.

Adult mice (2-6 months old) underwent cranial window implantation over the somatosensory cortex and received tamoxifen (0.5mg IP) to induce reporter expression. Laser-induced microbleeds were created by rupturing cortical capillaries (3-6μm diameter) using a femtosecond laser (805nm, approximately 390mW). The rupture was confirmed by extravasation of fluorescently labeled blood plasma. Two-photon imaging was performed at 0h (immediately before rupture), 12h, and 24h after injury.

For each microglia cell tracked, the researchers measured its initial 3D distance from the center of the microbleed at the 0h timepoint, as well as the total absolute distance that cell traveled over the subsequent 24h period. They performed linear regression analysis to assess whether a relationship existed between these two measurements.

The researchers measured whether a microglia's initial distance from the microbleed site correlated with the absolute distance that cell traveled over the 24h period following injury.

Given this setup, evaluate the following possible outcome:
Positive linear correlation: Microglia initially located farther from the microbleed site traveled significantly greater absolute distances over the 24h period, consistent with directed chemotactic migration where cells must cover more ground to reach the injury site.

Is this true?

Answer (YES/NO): NO